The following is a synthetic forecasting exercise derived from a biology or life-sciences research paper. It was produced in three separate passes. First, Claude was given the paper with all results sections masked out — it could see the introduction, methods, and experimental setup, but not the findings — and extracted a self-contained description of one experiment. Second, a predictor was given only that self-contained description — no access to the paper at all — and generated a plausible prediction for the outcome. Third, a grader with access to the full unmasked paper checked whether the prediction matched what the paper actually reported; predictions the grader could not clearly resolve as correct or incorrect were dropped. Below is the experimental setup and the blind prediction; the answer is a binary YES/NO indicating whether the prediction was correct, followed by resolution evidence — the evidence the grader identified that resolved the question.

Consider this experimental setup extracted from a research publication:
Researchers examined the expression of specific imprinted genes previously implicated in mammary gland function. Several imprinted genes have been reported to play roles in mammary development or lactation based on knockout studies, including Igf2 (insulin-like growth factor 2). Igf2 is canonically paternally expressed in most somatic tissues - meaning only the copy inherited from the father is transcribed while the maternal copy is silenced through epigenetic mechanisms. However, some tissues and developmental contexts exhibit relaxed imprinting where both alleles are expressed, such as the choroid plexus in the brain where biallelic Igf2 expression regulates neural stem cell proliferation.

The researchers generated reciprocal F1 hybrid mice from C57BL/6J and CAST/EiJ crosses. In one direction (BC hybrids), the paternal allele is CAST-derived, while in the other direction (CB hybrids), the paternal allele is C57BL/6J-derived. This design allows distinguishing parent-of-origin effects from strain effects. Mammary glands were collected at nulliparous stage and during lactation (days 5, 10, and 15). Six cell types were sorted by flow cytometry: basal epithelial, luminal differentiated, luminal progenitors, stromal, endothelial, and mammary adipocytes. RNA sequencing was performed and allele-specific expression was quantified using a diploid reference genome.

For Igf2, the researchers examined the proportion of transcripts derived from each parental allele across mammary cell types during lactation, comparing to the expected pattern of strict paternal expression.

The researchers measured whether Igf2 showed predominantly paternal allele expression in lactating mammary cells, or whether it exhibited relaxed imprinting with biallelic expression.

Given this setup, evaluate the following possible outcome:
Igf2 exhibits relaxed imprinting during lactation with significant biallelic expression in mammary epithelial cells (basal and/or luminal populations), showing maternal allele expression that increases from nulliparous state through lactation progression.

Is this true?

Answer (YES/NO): NO